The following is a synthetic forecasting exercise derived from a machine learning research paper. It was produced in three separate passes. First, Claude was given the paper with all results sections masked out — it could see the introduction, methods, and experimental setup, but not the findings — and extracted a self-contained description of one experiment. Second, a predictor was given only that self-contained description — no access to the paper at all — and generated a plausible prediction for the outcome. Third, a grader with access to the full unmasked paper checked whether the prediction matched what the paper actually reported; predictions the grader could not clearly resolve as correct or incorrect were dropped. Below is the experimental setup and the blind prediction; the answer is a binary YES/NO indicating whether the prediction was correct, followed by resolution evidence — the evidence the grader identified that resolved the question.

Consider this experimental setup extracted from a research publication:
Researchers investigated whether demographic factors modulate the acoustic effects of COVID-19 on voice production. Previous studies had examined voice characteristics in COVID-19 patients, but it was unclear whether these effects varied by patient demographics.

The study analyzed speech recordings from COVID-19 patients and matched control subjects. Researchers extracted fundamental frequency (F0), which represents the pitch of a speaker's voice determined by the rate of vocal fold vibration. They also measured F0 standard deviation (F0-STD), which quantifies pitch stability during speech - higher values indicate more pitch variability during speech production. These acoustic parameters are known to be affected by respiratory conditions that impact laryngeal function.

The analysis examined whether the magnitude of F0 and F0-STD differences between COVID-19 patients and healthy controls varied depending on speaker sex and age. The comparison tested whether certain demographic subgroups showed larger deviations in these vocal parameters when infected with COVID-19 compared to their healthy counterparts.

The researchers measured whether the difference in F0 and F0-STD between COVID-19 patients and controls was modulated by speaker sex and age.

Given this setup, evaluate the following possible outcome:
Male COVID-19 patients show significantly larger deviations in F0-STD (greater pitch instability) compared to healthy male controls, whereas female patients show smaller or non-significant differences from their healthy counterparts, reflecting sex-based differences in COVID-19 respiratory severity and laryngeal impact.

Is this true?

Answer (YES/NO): NO